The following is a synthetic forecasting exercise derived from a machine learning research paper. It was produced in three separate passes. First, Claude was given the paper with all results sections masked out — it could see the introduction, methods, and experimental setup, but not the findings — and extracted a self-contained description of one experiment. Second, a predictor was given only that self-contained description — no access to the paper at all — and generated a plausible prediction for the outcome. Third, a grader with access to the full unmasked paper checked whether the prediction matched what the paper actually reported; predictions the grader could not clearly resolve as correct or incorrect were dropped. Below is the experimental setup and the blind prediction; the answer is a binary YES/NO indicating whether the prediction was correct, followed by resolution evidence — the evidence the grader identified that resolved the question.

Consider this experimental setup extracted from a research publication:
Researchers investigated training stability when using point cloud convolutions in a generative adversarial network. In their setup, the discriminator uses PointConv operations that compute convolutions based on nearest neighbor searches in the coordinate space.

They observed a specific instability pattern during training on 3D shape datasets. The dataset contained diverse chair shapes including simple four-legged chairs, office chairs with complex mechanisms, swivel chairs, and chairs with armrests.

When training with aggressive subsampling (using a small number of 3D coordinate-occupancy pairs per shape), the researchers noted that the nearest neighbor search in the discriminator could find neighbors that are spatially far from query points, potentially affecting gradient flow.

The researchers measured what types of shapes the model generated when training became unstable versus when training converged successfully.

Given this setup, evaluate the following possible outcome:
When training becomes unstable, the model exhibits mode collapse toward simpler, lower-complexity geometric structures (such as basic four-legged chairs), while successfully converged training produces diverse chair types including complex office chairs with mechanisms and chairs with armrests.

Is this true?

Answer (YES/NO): YES